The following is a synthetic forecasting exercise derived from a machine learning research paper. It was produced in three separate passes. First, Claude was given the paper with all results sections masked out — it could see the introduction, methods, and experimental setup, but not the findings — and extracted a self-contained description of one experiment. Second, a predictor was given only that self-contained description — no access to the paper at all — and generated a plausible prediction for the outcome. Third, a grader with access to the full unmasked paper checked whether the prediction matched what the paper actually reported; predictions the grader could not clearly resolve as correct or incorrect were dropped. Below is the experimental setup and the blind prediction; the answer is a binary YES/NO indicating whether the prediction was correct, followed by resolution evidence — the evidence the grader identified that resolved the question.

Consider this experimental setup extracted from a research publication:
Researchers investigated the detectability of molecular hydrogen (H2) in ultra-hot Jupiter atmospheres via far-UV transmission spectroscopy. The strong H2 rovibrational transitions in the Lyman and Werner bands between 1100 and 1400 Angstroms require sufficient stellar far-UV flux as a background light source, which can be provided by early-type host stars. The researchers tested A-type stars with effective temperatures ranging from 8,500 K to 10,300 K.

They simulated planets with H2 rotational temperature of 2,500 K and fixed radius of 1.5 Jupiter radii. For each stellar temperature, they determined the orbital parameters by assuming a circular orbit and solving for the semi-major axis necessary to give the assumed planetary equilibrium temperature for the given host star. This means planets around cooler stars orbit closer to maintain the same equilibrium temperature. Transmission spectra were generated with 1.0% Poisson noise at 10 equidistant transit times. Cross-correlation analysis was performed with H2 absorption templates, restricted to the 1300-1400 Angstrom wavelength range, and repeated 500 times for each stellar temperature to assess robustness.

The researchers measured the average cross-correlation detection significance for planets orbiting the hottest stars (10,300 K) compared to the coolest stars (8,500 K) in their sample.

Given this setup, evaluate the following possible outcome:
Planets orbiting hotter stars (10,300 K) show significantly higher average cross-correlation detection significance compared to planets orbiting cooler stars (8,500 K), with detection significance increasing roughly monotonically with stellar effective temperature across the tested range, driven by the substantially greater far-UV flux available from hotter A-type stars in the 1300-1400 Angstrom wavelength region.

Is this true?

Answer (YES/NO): NO